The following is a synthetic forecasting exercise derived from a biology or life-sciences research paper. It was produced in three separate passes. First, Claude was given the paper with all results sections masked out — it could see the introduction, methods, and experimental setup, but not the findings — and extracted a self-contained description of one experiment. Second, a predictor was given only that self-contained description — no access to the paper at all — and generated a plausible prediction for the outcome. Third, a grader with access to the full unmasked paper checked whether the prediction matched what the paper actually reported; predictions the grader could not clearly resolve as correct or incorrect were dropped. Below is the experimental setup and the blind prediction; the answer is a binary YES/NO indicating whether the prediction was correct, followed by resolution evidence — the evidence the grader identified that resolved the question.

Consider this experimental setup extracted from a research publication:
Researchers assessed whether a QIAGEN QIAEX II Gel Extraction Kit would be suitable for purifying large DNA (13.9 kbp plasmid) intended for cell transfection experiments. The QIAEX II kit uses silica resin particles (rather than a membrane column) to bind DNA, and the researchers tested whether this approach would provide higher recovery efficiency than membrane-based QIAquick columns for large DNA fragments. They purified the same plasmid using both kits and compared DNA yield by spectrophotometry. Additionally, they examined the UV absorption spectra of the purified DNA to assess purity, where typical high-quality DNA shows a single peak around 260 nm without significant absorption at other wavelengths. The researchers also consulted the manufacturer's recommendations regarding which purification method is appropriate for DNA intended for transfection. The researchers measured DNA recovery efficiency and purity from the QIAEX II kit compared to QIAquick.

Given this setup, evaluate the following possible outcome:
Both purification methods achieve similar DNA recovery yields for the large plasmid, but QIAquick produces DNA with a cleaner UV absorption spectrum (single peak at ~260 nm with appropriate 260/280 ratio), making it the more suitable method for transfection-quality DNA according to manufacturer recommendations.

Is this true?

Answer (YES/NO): NO